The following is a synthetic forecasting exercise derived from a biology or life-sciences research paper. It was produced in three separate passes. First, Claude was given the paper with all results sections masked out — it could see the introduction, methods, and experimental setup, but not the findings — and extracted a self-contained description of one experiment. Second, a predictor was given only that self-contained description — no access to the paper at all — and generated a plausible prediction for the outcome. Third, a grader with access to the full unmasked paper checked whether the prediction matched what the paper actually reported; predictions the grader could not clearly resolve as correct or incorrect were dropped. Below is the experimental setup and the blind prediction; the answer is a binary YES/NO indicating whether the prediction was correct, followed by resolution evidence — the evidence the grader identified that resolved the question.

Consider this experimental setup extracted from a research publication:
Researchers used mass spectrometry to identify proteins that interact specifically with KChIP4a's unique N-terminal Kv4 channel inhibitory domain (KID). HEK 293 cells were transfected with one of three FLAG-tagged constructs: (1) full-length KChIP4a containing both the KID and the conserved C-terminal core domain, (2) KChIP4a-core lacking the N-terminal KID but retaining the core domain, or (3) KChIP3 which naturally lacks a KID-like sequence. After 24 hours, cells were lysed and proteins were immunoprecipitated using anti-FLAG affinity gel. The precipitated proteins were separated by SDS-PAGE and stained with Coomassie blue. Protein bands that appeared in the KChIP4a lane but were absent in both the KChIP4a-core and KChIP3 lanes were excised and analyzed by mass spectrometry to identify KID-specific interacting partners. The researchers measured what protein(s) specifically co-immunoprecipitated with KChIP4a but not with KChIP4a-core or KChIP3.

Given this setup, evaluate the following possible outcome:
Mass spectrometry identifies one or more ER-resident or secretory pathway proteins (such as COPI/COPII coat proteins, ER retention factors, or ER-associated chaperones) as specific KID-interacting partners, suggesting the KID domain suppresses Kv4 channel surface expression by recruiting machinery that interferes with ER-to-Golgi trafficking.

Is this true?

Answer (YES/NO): NO